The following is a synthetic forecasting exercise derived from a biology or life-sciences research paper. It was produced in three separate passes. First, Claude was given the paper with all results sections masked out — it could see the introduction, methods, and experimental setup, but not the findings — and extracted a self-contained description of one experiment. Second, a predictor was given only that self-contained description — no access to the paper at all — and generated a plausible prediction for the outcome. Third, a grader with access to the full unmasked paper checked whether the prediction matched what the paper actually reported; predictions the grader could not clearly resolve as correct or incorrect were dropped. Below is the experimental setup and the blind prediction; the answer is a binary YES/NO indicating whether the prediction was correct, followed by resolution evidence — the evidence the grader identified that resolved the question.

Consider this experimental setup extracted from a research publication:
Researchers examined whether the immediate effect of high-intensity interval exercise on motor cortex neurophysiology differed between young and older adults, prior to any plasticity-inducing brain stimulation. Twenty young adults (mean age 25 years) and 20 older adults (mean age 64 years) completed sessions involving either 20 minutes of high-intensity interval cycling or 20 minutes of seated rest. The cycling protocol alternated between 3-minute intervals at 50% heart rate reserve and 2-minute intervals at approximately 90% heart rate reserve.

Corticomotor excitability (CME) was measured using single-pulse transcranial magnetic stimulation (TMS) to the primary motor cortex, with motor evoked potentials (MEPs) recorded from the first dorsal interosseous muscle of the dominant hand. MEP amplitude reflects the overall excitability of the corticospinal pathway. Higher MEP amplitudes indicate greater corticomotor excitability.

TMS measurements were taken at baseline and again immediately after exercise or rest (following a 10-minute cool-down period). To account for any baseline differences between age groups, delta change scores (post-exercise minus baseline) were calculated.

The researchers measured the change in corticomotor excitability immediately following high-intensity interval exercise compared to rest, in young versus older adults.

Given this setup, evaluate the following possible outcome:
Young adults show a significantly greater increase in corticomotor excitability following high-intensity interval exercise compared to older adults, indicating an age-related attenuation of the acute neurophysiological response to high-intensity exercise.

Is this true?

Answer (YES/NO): NO